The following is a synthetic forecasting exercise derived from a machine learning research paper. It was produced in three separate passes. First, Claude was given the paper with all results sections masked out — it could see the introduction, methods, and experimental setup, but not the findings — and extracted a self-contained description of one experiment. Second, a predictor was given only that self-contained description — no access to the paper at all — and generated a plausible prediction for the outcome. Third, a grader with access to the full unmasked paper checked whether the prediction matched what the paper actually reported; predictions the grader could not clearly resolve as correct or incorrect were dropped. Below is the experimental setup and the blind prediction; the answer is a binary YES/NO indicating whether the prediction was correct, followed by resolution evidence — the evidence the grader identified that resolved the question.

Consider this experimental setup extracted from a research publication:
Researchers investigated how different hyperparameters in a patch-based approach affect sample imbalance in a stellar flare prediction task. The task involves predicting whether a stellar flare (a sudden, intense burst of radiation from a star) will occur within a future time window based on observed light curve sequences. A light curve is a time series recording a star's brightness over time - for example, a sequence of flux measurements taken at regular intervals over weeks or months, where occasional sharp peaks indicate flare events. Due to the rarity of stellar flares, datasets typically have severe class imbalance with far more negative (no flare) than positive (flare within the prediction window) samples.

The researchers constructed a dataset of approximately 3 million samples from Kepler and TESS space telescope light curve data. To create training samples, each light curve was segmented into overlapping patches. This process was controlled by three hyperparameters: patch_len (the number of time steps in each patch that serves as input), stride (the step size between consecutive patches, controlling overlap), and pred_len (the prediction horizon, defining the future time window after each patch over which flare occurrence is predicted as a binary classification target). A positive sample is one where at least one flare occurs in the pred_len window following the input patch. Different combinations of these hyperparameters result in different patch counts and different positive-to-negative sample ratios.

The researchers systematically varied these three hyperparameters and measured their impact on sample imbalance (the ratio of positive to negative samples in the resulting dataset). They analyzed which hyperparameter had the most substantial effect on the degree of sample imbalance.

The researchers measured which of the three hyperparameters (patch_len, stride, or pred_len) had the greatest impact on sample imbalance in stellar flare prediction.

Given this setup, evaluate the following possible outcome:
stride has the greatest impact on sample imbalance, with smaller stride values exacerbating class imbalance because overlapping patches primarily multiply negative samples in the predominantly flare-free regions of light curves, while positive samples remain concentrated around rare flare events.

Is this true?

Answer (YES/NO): NO